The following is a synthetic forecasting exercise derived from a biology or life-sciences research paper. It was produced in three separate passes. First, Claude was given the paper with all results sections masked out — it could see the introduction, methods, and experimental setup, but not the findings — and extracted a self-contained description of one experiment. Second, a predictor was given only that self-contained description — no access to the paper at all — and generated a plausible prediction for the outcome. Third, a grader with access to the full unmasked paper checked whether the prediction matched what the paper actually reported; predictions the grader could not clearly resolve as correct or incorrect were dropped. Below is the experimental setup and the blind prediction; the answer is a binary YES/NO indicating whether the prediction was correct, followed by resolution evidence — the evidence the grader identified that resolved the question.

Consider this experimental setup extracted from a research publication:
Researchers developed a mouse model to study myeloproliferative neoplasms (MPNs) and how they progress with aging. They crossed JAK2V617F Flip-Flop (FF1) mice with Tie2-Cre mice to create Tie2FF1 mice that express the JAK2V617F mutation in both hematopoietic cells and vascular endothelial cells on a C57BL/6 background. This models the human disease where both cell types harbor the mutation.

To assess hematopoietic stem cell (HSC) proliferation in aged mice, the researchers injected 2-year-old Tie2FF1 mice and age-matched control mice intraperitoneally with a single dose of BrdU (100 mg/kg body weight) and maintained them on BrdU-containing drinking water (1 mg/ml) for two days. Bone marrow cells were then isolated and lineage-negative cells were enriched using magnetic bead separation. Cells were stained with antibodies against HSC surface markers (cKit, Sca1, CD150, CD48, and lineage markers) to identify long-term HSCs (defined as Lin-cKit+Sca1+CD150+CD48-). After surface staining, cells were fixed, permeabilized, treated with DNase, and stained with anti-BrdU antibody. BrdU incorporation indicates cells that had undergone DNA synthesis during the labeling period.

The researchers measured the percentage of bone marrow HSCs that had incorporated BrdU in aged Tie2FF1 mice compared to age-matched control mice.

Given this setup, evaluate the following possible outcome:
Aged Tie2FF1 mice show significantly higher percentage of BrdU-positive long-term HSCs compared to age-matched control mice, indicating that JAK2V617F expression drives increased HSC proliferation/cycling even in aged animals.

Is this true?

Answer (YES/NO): YES